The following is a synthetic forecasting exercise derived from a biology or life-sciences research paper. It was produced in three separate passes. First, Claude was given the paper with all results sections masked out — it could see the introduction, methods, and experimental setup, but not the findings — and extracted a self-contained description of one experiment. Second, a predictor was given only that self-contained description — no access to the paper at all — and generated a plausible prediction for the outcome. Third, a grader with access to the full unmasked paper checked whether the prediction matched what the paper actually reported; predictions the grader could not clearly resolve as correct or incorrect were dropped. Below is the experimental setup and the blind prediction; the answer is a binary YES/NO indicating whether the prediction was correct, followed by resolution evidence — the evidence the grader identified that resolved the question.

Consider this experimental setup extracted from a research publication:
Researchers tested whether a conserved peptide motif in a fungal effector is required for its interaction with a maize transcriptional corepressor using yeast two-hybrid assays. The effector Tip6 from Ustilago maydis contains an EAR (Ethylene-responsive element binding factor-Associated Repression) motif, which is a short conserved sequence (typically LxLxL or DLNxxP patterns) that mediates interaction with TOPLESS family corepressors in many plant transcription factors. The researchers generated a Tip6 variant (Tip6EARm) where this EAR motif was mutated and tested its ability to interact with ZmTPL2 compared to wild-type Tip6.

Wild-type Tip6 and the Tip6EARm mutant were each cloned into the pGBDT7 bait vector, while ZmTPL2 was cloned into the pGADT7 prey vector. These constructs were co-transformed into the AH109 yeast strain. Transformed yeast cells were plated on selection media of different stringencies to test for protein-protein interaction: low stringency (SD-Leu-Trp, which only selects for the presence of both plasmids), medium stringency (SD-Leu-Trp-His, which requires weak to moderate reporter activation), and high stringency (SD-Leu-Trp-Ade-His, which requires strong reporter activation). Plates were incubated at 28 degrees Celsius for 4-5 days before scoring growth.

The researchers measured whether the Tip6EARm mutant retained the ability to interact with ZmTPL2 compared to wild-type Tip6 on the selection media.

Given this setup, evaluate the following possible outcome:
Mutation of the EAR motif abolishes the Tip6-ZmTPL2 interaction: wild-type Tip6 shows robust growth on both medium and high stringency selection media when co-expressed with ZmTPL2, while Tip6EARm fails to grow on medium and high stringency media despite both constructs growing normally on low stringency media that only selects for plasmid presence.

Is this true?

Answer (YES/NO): YES